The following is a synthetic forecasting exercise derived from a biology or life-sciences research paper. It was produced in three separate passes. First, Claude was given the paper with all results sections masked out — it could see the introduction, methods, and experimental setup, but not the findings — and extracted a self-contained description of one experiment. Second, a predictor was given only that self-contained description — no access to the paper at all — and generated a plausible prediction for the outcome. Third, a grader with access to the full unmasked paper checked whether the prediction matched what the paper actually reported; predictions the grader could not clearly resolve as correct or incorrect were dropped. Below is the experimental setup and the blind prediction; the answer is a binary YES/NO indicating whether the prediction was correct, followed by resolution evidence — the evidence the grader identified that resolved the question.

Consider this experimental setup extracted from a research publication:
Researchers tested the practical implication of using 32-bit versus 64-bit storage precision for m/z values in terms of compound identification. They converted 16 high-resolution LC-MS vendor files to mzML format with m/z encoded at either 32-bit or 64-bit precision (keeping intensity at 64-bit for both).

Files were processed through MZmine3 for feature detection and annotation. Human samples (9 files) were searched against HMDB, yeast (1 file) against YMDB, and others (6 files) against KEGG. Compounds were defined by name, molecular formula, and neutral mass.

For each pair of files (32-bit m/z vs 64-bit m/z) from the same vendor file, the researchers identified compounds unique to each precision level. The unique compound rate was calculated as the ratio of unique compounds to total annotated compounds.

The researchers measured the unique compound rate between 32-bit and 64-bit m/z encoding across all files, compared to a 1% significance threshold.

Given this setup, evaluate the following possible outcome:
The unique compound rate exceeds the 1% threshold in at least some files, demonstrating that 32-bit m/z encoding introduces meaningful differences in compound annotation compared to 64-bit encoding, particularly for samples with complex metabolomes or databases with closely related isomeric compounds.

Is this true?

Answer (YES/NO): NO